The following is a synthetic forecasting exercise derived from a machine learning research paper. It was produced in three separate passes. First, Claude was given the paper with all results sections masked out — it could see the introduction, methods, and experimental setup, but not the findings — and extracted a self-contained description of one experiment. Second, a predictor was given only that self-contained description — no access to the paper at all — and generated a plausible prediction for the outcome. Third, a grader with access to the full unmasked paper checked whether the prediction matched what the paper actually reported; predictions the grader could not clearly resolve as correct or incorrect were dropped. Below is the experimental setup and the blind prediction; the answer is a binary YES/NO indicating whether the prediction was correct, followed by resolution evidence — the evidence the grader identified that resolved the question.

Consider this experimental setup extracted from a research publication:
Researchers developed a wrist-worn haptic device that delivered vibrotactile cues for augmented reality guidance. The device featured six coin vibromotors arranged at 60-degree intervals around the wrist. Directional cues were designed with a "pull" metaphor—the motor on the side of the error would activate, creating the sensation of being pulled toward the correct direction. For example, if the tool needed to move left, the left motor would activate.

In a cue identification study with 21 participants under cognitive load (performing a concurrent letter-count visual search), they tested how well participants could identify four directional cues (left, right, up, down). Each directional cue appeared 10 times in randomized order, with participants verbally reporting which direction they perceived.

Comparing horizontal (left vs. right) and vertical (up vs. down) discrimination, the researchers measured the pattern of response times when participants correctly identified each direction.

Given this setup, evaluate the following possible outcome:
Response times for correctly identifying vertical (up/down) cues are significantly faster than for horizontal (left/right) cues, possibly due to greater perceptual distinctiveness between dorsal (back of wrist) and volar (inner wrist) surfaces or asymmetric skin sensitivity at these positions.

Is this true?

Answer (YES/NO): NO